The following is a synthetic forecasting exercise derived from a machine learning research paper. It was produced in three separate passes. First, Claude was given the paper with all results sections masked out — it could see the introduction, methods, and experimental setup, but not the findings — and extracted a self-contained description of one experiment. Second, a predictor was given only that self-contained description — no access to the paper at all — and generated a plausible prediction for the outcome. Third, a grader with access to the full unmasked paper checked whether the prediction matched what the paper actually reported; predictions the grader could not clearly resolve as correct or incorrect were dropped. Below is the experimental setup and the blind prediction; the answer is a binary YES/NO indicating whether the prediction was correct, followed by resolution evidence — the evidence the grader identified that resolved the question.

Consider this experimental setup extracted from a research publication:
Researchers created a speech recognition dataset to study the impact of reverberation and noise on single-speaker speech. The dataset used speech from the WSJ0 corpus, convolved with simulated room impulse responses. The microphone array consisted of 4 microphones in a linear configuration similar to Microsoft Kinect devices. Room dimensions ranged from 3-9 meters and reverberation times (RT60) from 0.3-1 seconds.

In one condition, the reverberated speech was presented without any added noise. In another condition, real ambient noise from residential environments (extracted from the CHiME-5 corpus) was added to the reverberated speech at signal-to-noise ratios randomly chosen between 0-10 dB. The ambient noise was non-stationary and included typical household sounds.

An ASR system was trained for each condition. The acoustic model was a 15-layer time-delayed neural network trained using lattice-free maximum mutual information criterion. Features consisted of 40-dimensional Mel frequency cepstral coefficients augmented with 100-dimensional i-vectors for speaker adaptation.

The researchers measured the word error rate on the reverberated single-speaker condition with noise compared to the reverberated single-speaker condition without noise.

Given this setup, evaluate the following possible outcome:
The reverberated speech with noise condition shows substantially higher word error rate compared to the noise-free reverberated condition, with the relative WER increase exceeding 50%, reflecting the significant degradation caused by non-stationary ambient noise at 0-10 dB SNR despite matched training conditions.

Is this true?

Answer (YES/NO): YES